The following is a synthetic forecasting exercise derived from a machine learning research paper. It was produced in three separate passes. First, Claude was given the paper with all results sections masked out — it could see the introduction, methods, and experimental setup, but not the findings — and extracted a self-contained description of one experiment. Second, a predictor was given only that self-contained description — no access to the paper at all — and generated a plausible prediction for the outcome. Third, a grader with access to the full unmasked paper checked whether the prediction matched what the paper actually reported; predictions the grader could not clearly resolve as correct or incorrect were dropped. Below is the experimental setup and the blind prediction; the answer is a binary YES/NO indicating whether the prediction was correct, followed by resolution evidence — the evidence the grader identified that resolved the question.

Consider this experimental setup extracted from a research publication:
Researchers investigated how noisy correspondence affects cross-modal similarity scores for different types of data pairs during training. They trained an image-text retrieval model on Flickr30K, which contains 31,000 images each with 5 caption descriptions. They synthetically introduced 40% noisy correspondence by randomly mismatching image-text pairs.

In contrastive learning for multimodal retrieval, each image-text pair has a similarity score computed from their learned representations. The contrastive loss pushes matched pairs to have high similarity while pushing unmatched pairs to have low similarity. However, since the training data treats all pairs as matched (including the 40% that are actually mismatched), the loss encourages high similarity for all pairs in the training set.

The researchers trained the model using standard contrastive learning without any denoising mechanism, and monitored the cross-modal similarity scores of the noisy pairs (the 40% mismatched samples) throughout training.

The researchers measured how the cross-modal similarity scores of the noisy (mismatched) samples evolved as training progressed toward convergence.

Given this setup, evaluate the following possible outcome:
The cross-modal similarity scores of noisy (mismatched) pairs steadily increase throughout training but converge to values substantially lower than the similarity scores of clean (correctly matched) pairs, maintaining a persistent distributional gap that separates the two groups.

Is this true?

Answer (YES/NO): NO